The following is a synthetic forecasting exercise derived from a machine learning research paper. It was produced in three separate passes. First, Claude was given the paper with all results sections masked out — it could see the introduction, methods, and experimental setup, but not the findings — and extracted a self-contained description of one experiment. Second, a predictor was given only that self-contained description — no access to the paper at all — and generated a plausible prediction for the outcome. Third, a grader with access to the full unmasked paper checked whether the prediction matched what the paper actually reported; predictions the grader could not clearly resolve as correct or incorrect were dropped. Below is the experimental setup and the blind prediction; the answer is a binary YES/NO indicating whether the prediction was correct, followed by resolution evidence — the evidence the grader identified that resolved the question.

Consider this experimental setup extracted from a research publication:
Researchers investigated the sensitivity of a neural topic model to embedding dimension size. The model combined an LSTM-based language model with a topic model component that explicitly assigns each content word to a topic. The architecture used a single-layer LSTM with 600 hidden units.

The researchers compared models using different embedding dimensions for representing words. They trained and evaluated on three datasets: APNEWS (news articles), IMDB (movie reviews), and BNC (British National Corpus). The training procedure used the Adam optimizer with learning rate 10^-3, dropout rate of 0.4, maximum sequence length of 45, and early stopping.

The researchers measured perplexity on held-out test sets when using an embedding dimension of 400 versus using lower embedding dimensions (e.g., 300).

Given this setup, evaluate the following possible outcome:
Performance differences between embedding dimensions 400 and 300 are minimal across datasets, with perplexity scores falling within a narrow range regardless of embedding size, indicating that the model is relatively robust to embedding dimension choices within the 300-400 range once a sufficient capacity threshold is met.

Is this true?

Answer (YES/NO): NO